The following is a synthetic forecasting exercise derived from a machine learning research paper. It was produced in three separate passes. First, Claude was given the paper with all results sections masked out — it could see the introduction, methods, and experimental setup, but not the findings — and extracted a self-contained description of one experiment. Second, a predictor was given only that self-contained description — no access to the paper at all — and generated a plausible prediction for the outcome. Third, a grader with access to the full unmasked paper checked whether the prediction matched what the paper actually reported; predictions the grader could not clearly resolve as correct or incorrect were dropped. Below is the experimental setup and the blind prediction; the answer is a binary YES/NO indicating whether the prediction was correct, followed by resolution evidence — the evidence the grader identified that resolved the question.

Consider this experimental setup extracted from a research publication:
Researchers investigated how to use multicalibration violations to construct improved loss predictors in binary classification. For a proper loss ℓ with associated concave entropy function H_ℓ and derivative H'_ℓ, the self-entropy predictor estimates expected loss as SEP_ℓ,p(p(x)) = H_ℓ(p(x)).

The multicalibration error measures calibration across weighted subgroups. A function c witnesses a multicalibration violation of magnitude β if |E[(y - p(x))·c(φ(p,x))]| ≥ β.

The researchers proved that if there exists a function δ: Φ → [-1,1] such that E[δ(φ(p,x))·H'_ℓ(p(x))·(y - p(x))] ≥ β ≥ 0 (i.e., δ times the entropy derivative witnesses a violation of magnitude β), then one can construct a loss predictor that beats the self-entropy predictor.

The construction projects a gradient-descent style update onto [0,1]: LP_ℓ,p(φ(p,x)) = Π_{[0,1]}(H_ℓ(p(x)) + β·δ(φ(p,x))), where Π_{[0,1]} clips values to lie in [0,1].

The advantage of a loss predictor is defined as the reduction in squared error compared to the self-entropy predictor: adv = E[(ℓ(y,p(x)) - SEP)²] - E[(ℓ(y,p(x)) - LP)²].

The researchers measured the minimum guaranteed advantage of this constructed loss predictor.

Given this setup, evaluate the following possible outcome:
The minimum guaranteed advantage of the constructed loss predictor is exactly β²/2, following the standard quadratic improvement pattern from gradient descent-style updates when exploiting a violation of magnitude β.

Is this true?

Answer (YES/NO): NO